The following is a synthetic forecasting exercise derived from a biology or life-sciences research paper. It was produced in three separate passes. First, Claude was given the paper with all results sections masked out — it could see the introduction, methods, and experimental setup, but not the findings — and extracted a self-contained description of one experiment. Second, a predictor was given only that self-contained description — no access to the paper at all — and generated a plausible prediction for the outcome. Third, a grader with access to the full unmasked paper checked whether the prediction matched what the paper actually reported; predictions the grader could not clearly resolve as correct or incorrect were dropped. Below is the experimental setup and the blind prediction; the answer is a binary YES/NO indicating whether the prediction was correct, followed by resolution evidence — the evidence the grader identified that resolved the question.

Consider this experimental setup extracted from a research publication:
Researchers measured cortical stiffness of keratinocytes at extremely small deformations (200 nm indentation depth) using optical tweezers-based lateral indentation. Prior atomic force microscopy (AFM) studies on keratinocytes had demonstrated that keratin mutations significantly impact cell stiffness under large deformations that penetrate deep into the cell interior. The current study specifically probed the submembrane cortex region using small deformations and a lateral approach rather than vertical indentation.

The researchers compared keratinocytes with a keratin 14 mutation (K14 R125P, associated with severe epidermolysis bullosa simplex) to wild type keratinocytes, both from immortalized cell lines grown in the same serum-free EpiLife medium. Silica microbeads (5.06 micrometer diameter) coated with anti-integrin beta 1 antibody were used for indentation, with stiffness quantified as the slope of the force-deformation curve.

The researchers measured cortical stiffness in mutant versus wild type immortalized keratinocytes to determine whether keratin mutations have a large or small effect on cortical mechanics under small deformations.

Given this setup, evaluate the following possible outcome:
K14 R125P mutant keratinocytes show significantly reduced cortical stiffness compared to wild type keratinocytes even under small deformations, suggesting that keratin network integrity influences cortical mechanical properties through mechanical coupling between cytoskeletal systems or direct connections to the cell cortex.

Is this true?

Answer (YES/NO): NO